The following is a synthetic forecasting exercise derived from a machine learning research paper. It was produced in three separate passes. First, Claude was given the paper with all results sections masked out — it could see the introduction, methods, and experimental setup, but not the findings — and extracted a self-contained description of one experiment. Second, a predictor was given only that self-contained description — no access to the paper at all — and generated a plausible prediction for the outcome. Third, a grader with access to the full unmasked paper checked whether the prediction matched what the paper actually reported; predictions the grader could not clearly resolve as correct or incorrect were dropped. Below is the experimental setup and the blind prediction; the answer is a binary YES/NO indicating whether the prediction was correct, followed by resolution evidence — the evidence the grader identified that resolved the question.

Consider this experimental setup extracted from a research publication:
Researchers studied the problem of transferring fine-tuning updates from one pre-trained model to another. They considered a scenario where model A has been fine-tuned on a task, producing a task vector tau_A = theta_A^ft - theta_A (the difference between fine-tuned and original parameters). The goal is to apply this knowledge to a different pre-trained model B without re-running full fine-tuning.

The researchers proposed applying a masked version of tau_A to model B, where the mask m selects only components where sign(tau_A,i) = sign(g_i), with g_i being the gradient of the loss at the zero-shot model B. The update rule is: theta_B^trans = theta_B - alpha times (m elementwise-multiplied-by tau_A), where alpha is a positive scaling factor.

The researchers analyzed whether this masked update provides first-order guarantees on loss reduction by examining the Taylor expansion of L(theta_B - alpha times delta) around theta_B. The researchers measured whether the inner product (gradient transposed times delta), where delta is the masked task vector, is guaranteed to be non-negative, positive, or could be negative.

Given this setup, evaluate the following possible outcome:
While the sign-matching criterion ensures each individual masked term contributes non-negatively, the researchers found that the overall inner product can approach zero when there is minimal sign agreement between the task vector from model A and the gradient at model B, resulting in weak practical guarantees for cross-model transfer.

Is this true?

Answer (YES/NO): NO